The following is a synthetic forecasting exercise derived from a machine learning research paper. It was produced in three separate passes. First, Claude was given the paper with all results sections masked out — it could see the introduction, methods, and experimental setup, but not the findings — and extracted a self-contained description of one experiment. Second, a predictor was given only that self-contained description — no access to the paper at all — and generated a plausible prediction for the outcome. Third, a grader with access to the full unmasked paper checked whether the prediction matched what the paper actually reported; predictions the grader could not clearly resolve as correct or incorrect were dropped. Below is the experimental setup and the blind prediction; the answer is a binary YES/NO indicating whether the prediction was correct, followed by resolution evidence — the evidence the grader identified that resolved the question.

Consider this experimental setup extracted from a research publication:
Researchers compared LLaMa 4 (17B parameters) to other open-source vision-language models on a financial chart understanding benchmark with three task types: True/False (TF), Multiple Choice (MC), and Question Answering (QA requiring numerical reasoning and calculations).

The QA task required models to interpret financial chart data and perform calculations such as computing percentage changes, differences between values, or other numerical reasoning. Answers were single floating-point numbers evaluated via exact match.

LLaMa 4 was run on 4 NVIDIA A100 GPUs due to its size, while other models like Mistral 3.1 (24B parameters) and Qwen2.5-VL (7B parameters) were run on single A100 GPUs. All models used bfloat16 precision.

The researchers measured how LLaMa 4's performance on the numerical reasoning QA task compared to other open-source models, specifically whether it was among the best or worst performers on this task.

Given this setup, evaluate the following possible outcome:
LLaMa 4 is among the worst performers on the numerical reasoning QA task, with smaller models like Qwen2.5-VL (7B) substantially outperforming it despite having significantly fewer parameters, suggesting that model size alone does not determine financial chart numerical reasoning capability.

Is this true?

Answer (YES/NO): NO